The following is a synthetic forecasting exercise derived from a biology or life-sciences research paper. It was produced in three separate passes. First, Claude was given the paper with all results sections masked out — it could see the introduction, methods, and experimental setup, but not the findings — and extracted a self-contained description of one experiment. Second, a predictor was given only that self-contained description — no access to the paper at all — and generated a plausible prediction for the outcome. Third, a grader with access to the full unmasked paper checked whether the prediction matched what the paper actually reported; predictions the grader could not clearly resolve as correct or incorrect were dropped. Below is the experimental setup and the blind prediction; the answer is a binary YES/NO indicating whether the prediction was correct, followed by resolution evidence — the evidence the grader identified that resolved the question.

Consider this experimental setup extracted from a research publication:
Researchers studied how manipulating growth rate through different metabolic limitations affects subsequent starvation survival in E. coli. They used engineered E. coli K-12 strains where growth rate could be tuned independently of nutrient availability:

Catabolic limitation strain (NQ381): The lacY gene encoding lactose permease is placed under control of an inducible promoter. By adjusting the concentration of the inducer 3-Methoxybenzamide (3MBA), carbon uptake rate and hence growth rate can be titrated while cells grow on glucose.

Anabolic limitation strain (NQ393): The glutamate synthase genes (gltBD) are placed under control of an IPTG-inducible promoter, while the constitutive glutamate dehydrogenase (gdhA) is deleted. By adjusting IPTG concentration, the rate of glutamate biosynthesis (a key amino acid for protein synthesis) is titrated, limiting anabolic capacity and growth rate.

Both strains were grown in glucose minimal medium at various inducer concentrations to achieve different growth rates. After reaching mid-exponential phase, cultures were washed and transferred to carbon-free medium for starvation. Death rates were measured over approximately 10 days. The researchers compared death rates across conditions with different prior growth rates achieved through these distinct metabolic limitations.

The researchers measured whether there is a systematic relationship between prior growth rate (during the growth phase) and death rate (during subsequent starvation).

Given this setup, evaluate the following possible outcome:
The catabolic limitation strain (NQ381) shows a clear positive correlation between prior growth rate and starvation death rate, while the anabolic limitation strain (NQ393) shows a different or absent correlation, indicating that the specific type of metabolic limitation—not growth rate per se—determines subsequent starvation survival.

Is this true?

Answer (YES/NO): NO